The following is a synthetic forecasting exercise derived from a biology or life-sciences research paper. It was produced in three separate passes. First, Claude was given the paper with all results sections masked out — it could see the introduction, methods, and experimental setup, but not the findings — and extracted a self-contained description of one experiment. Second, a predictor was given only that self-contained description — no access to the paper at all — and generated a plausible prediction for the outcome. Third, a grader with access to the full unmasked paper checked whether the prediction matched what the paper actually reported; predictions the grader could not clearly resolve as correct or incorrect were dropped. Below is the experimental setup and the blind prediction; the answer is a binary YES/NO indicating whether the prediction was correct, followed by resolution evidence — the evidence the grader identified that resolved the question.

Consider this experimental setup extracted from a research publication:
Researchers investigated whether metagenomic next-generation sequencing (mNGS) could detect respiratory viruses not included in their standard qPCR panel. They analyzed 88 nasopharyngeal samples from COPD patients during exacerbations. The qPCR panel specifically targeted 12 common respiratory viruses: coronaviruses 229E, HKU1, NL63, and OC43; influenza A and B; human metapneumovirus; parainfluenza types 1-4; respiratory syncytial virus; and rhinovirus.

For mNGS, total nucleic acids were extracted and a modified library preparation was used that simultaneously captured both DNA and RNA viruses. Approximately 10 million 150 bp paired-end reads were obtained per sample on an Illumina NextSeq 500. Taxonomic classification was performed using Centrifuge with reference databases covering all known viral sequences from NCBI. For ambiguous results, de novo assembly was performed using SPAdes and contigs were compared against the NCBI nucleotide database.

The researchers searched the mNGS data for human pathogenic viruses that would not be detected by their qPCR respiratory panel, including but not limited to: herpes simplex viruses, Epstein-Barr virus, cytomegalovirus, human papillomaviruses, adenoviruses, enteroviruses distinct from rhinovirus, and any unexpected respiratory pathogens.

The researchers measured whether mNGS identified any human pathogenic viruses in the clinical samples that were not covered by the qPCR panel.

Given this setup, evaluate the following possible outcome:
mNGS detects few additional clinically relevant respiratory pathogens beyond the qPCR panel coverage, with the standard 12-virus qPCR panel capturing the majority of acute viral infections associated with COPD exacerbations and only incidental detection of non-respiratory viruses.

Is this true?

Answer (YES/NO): YES